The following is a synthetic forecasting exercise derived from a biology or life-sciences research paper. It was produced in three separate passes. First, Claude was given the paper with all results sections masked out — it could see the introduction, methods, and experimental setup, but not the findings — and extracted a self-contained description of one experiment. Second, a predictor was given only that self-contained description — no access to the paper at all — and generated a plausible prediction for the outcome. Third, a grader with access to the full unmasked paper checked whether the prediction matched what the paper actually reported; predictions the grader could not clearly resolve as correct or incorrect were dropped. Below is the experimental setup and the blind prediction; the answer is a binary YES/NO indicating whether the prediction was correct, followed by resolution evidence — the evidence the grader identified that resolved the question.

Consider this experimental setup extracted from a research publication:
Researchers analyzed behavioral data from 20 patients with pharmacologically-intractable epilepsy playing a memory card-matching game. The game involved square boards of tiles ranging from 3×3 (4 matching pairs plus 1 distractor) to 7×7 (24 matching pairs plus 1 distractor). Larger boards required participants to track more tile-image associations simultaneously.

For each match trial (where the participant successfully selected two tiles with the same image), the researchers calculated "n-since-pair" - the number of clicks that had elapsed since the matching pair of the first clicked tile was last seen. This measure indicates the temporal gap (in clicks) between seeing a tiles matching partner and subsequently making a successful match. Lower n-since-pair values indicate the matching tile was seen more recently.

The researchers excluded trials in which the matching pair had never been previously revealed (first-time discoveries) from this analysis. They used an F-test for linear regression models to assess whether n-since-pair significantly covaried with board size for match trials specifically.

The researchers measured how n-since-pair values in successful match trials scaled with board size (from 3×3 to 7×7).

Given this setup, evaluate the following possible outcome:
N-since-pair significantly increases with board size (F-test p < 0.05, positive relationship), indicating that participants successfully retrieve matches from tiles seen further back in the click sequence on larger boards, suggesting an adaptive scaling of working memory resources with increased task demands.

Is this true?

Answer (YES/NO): YES